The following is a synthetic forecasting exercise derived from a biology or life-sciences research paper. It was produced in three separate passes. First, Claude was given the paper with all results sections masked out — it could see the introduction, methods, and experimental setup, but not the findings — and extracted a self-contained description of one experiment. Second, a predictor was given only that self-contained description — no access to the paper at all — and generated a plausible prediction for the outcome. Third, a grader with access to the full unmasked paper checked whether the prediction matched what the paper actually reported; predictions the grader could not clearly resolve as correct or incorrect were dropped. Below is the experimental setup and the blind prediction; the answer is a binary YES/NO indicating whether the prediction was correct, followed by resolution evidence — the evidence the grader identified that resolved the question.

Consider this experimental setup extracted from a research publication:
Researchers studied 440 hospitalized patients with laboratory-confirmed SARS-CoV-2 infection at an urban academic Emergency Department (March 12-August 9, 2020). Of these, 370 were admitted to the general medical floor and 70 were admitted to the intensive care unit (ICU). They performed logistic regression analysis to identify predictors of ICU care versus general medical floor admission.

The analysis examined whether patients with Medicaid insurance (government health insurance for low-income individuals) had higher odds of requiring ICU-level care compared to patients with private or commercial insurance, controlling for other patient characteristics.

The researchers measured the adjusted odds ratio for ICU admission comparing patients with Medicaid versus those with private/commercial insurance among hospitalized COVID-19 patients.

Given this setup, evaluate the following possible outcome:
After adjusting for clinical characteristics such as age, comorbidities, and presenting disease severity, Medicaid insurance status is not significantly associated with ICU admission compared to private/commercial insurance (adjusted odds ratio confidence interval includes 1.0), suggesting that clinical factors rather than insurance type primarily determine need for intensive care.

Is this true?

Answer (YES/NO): YES